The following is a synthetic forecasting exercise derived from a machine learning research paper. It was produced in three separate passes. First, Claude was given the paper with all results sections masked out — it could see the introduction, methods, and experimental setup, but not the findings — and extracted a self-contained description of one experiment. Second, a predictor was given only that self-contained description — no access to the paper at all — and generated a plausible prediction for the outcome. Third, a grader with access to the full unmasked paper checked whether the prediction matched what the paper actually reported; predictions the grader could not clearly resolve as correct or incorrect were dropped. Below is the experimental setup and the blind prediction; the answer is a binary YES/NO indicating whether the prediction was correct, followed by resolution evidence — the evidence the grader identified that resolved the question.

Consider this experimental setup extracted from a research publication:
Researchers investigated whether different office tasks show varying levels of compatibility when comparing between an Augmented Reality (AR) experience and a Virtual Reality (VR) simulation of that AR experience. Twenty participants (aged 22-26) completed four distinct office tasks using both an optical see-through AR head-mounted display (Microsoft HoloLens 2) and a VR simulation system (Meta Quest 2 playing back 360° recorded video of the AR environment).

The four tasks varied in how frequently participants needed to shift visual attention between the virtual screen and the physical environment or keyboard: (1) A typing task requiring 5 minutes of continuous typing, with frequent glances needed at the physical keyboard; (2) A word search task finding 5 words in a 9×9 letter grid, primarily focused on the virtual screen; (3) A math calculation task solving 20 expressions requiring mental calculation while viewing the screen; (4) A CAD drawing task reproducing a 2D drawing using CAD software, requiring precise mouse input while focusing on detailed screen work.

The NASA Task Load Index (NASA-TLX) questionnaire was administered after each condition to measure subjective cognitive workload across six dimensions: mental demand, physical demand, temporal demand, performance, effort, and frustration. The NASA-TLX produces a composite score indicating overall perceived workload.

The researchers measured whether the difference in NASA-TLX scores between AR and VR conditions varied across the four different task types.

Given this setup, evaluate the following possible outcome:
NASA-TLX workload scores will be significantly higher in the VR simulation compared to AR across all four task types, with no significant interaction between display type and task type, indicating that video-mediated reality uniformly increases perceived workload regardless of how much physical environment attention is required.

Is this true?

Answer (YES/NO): NO